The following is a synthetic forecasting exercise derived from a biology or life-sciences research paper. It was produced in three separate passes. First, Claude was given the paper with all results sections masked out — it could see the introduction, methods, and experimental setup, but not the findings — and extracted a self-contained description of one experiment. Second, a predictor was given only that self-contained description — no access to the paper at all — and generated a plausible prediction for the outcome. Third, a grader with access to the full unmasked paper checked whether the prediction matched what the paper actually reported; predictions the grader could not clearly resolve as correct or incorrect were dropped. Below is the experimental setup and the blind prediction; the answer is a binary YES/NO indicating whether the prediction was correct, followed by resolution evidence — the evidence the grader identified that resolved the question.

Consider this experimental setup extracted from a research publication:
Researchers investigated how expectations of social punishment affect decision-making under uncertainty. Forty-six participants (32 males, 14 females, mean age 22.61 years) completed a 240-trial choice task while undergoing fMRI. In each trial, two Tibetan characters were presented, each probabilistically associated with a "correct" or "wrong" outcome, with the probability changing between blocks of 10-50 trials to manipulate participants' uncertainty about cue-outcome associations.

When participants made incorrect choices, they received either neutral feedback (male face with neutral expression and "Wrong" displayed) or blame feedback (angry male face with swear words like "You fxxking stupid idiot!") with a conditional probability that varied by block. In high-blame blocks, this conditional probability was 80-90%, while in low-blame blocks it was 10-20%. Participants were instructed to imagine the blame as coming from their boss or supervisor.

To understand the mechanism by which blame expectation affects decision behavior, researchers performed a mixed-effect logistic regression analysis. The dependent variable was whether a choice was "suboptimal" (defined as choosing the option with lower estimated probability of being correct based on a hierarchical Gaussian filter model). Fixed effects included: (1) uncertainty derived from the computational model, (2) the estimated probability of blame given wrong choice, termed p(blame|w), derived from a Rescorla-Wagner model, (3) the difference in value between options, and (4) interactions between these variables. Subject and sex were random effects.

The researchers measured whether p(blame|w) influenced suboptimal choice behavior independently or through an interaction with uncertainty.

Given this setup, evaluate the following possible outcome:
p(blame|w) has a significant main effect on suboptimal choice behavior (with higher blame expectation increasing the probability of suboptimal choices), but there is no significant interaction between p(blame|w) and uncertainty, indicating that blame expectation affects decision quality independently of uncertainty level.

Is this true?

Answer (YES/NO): NO